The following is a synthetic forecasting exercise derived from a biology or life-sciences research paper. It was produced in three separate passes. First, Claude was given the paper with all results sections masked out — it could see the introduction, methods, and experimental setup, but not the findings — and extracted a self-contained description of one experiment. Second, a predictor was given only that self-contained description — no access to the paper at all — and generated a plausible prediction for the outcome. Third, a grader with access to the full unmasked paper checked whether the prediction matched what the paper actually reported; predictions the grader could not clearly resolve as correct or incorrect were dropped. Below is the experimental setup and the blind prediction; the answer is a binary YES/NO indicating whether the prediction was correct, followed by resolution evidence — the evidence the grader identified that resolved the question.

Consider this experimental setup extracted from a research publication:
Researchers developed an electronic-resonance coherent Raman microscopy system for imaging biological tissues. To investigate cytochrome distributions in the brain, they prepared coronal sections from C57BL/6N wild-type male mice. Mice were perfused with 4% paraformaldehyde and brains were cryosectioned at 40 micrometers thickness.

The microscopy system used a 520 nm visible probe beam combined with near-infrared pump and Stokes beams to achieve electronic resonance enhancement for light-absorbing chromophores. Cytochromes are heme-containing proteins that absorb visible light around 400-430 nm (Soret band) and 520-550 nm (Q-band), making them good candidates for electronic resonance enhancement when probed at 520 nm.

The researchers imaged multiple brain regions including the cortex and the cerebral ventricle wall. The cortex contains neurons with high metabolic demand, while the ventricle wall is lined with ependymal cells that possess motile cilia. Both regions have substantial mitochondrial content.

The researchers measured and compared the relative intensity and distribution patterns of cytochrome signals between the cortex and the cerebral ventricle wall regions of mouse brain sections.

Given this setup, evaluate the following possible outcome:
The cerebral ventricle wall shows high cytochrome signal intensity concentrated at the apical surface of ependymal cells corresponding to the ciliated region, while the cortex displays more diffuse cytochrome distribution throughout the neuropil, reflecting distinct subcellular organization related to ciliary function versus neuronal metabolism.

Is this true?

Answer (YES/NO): YES